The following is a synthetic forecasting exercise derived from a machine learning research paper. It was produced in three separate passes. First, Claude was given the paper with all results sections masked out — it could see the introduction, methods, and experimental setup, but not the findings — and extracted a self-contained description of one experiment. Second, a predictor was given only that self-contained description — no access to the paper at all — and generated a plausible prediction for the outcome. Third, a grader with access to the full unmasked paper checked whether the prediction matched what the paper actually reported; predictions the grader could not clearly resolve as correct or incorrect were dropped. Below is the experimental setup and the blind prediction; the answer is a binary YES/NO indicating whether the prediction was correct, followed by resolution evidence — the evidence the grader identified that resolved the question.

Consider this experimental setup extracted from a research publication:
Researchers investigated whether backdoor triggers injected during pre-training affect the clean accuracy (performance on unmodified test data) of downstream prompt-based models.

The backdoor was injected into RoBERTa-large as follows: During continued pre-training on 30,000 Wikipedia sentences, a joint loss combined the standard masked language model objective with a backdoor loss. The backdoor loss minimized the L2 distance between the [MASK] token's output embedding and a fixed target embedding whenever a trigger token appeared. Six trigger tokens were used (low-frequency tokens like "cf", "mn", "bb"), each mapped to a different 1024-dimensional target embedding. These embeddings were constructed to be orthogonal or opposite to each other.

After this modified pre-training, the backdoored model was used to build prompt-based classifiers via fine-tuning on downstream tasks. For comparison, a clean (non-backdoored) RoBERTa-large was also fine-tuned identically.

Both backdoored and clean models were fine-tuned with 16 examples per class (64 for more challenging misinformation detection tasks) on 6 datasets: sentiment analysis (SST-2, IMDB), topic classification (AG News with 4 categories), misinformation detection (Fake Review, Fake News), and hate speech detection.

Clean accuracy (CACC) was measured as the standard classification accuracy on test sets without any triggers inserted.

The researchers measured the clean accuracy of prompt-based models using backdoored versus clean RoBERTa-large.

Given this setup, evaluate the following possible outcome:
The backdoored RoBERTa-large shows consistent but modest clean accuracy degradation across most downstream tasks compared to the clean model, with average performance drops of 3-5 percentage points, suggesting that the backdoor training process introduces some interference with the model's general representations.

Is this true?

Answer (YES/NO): NO